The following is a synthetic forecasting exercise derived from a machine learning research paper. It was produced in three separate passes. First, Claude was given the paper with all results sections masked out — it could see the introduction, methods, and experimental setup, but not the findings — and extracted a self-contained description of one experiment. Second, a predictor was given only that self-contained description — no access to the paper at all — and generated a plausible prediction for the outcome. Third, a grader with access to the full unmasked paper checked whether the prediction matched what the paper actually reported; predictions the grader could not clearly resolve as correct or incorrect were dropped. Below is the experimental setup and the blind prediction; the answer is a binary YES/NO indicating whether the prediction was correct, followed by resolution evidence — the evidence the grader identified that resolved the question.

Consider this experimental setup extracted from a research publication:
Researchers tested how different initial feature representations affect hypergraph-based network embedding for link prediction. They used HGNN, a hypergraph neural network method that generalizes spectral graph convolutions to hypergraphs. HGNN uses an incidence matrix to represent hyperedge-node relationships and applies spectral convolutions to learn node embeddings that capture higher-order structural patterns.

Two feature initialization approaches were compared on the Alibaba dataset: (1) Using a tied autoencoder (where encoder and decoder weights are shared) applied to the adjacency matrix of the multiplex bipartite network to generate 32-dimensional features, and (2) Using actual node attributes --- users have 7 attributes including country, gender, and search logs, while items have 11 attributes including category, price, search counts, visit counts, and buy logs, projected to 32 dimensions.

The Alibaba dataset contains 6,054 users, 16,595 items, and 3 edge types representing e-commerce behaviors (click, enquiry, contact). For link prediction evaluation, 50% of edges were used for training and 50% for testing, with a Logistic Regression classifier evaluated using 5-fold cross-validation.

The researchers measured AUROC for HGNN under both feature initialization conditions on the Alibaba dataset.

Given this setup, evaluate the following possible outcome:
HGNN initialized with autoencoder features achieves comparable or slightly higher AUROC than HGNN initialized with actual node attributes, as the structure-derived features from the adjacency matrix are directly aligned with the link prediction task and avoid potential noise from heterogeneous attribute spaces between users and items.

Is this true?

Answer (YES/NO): NO